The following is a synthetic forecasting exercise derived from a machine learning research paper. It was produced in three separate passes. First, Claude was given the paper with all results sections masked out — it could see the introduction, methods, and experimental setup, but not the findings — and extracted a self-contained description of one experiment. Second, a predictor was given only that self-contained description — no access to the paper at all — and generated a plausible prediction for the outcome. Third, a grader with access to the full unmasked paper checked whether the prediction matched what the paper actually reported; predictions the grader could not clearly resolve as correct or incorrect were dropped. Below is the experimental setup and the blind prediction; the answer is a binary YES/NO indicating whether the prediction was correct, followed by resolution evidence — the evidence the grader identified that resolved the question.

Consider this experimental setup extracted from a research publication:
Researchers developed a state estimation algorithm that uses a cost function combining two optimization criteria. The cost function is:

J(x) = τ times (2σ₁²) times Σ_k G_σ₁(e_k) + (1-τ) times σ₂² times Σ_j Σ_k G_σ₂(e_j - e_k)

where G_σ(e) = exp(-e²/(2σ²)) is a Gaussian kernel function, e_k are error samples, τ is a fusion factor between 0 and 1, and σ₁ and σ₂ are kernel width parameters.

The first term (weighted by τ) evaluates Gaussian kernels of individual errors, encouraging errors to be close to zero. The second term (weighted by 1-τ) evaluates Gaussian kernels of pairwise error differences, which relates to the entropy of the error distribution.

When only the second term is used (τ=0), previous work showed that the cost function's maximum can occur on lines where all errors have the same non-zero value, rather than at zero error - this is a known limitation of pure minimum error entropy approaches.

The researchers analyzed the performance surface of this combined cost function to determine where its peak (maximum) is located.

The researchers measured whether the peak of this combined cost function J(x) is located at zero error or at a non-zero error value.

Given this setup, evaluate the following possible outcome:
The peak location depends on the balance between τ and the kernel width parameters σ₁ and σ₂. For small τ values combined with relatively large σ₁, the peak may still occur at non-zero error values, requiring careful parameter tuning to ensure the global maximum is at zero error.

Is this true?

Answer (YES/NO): NO